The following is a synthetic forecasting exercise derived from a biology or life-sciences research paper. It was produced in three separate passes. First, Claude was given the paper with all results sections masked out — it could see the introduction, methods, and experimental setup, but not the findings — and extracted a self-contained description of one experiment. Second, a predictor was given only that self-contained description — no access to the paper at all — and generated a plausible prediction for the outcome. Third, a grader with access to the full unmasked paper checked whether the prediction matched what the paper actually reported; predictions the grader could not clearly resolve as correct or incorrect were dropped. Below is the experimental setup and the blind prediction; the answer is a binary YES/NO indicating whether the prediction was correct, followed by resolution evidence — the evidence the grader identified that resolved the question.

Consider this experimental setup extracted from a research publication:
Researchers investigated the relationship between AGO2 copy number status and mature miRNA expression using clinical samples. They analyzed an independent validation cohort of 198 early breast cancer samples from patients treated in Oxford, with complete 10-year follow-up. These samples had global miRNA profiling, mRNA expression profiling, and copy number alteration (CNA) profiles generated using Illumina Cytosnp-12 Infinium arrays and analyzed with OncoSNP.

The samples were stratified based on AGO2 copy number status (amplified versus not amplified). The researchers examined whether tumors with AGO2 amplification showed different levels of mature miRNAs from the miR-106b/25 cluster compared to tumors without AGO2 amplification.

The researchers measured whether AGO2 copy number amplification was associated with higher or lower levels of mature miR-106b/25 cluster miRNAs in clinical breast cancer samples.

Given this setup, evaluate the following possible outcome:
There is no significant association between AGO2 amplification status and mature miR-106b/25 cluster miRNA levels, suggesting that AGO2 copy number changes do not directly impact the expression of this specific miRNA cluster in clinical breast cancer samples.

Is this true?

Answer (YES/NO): NO